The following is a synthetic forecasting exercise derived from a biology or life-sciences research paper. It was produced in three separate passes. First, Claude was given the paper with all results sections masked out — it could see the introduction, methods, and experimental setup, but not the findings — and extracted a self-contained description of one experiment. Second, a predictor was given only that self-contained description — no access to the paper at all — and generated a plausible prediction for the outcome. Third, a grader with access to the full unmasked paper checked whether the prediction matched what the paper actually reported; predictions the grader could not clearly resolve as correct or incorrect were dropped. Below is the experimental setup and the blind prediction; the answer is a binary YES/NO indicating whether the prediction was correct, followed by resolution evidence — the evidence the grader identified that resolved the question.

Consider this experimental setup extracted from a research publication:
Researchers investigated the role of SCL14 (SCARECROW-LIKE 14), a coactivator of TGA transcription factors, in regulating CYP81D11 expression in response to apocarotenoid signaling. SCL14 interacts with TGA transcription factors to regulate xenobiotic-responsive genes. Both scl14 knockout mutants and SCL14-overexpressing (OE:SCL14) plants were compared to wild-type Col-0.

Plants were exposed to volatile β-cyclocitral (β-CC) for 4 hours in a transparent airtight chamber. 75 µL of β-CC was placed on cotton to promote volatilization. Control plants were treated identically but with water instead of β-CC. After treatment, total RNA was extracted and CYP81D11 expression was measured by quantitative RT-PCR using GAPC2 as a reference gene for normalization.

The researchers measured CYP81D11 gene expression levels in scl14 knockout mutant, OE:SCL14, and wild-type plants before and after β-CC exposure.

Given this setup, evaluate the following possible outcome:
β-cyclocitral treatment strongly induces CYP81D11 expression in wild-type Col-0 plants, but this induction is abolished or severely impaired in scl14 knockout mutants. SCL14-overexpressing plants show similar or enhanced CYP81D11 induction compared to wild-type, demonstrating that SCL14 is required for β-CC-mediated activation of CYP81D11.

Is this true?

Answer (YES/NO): YES